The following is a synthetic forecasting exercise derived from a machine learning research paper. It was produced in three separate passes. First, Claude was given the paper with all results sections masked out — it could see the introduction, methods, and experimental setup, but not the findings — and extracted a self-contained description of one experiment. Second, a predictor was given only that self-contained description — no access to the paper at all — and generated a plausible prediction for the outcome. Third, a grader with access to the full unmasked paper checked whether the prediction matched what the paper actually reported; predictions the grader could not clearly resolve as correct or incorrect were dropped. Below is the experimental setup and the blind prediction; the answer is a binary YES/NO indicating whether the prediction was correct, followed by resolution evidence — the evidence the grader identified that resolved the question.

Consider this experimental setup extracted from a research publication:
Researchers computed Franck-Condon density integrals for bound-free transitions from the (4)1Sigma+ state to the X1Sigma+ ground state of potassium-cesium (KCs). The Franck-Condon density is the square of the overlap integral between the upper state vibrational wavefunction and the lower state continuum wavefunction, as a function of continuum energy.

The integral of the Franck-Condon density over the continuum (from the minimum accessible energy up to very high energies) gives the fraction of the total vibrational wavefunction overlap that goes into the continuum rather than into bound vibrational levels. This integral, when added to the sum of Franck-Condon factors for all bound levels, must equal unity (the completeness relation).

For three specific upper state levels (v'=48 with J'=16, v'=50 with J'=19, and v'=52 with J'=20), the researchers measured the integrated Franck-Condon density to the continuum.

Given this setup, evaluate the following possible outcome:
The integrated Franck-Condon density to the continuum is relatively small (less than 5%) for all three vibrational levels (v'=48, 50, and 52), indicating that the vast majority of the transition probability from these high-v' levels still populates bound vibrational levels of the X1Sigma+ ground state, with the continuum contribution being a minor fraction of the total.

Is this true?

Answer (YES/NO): NO